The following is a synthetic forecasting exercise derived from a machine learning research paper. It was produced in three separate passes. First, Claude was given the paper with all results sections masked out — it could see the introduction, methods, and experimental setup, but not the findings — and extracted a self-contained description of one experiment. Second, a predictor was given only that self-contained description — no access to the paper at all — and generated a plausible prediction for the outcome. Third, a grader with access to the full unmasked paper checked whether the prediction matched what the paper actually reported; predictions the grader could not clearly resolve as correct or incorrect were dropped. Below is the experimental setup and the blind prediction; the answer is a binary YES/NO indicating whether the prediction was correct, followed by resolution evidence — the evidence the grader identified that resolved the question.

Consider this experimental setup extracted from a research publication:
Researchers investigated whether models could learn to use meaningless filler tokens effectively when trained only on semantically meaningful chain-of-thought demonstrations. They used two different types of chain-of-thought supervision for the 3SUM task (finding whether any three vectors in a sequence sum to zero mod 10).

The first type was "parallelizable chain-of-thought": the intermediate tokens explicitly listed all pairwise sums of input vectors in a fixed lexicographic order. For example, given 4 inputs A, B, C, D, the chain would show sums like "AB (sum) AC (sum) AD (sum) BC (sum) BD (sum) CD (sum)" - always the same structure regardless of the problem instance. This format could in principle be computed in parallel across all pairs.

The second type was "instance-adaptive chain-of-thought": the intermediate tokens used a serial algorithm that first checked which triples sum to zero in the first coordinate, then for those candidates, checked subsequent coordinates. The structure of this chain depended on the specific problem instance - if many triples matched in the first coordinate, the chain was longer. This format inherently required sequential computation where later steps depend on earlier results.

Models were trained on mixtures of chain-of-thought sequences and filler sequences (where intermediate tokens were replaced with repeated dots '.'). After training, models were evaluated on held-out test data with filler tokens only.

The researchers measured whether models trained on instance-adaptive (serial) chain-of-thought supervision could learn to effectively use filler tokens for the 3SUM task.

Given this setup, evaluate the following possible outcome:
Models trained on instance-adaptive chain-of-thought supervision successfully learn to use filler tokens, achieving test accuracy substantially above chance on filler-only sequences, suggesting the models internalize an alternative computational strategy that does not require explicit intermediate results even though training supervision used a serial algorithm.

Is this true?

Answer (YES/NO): NO